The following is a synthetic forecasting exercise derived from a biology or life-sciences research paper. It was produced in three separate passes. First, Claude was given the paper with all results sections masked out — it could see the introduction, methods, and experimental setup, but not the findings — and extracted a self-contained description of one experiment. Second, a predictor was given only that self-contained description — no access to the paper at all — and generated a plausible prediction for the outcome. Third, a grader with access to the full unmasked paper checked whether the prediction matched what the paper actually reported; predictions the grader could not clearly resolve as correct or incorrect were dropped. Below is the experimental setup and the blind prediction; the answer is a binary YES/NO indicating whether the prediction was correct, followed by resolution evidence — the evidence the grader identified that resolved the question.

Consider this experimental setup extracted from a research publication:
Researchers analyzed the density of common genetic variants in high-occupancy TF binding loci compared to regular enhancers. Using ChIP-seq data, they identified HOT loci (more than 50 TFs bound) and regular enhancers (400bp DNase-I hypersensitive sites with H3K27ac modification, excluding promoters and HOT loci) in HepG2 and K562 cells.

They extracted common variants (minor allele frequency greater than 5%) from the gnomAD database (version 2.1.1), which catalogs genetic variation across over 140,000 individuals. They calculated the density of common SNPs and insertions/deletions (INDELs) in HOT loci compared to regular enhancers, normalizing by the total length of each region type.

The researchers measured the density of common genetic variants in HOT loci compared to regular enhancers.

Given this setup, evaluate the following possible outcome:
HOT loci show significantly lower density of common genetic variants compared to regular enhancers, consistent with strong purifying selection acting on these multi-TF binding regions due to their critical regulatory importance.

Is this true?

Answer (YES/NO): NO